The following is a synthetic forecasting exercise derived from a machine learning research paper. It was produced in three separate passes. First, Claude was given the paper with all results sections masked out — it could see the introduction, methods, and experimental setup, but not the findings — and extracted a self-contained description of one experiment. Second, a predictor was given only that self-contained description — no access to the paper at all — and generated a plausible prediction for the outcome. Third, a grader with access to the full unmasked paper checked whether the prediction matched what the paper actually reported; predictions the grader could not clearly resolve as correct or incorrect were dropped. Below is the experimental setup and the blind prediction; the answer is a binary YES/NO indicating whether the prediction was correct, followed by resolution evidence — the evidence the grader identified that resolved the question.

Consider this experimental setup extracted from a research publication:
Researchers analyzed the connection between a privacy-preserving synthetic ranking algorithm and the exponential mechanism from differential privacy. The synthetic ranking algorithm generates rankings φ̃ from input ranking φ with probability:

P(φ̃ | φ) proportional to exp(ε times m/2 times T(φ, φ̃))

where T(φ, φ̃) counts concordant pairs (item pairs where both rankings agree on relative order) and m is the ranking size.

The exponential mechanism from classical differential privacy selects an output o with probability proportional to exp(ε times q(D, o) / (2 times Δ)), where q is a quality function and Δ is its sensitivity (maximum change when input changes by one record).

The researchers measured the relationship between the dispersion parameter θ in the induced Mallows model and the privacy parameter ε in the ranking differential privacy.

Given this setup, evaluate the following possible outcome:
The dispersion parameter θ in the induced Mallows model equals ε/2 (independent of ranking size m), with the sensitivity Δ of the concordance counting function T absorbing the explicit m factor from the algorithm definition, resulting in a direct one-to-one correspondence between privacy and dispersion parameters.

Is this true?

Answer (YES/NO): NO